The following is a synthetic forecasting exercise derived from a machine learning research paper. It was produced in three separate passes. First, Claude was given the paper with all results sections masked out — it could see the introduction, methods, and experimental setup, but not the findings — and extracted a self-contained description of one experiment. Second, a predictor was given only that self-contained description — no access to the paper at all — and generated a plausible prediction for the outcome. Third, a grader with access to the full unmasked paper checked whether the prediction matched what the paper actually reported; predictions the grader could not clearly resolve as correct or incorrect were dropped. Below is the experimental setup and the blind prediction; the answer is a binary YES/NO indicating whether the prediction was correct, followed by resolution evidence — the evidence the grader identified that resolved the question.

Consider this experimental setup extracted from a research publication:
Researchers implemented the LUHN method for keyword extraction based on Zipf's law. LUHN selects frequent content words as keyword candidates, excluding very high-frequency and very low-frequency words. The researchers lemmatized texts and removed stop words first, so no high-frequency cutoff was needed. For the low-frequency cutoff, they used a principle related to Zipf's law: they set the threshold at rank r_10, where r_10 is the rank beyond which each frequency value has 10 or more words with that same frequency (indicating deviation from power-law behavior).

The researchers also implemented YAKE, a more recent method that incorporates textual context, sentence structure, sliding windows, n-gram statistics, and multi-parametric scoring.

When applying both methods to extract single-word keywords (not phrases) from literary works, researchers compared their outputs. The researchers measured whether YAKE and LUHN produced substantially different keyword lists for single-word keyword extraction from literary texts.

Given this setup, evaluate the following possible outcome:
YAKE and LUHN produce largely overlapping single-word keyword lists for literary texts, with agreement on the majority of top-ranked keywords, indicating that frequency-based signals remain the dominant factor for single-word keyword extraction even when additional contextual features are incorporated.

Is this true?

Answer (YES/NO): YES